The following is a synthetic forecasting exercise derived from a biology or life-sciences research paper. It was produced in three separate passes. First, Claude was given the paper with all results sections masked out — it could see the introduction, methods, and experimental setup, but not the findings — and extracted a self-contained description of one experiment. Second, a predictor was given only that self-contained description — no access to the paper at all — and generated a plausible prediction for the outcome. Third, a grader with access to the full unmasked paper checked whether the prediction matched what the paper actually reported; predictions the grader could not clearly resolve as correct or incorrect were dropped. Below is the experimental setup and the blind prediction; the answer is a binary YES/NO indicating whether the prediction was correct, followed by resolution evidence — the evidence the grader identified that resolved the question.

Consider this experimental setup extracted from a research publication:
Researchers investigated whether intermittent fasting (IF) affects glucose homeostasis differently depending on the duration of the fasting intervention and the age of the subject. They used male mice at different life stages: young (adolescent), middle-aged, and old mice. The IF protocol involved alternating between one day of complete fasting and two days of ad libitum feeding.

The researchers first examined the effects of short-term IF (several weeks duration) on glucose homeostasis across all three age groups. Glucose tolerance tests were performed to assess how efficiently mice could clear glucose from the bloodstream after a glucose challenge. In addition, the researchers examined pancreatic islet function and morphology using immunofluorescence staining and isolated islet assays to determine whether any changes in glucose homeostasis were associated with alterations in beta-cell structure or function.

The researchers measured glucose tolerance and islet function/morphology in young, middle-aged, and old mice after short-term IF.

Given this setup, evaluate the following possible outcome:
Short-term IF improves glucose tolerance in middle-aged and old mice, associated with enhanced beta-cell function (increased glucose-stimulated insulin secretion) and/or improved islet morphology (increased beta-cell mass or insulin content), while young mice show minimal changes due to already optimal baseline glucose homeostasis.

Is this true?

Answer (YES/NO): NO